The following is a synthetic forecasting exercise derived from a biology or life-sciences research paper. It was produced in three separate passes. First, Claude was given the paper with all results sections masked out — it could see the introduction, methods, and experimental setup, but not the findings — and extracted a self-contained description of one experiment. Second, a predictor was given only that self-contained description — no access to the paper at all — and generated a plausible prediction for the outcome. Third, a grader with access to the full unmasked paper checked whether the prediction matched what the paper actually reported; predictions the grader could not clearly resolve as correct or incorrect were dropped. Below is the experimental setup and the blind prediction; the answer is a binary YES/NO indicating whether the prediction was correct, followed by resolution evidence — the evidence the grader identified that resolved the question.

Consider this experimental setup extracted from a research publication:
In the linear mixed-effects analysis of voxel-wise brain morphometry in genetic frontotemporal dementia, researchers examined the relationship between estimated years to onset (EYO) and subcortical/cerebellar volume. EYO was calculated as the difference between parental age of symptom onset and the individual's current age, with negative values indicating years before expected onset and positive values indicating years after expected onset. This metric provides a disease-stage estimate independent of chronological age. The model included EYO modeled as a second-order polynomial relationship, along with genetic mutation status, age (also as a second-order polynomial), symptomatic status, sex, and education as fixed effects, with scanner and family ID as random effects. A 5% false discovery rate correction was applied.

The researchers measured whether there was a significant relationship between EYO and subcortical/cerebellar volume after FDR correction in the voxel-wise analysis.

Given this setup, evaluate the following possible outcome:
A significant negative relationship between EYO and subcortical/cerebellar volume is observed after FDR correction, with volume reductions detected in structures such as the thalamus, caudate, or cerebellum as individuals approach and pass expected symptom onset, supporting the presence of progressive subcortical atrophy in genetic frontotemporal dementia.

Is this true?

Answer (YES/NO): NO